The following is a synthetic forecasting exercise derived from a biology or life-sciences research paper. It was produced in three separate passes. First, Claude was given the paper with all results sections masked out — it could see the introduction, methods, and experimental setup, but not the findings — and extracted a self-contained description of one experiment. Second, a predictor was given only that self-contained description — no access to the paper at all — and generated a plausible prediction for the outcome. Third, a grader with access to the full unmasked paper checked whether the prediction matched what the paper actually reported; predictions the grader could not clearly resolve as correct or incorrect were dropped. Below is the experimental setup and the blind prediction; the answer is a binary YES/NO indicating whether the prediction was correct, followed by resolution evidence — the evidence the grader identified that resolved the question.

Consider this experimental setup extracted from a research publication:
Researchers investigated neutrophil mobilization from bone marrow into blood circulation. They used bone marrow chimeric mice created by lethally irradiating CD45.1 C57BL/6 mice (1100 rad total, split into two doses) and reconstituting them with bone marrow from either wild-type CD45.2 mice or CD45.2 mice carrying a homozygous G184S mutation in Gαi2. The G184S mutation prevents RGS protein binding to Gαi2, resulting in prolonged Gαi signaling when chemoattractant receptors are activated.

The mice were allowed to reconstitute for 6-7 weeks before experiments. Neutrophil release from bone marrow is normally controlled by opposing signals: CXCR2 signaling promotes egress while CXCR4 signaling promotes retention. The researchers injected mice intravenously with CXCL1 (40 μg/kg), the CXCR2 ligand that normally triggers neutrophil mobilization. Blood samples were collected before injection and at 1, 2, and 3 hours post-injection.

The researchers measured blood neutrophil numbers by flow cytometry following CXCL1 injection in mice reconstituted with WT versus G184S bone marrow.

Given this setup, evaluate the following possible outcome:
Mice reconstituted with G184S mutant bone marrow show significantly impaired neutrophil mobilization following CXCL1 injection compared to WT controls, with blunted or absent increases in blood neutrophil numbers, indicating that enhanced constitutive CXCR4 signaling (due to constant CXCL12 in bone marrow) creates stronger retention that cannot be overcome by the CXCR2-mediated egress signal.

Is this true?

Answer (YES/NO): YES